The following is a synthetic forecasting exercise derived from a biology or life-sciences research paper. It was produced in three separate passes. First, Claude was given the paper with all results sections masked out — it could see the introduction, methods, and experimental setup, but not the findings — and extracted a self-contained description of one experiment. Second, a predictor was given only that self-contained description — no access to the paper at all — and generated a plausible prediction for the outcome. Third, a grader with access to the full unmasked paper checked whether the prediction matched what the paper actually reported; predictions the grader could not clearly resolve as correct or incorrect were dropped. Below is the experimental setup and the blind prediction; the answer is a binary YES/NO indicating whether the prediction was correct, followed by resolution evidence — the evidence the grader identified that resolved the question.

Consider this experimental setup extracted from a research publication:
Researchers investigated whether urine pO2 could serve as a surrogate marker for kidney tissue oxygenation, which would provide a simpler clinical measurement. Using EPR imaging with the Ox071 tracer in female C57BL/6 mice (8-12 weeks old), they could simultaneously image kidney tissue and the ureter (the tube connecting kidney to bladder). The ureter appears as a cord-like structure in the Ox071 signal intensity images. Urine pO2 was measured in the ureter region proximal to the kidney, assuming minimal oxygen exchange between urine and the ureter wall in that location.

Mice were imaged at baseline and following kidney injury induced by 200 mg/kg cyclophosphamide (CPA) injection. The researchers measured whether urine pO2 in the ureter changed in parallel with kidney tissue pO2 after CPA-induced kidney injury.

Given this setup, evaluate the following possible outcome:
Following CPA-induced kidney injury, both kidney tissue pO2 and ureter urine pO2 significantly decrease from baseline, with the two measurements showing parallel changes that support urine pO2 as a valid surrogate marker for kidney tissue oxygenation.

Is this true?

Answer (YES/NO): NO